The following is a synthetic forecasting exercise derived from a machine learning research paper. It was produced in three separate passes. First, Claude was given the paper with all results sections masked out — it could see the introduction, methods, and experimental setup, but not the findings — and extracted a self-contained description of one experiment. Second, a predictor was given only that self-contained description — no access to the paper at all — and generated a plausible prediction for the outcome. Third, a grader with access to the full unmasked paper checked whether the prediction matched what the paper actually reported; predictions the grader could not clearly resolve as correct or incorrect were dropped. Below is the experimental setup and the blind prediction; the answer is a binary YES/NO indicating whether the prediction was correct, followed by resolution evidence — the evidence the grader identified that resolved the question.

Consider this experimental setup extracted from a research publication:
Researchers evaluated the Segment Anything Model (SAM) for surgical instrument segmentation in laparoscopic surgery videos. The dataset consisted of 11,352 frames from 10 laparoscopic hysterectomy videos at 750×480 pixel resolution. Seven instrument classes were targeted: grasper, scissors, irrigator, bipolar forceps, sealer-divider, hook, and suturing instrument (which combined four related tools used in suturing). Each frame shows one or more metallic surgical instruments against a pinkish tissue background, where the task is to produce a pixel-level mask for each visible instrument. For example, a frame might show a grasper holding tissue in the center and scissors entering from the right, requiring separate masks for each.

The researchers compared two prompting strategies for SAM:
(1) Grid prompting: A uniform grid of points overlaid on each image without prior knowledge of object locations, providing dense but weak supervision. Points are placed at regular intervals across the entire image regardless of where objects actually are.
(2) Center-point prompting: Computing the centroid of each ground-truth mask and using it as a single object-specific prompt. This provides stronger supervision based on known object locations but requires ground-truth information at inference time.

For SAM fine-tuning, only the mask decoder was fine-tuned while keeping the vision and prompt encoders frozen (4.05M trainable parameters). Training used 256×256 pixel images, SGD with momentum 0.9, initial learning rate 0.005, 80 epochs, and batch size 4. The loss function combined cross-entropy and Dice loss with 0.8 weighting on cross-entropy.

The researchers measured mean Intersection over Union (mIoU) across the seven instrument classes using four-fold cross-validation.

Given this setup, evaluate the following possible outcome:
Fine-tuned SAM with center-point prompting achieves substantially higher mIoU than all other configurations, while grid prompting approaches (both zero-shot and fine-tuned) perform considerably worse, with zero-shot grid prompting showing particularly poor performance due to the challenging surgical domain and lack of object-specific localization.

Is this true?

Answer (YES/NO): NO